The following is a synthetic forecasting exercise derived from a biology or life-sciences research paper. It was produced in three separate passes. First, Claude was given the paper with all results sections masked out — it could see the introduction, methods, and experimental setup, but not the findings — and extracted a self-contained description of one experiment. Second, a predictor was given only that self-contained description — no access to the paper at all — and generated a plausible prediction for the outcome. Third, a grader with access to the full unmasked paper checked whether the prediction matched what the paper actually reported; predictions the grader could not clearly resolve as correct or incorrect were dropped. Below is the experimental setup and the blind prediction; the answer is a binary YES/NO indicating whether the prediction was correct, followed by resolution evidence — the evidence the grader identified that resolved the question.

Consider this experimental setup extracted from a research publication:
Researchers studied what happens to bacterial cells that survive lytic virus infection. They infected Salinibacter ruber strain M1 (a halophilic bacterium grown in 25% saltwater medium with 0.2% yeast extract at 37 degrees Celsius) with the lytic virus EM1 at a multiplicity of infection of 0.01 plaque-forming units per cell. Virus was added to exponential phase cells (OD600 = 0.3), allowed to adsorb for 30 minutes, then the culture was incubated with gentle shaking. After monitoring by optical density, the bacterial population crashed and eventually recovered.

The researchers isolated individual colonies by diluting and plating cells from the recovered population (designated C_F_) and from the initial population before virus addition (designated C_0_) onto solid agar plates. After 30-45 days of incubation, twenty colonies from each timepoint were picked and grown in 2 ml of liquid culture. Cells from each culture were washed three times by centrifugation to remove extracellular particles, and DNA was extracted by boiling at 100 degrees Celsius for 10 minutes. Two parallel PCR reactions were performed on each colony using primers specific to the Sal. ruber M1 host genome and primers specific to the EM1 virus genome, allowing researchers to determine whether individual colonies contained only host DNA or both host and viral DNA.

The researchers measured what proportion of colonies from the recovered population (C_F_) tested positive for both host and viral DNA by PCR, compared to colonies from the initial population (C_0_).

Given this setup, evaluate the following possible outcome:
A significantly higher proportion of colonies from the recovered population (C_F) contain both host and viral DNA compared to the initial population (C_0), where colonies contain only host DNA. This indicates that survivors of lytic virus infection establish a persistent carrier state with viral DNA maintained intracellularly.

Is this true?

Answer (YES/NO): YES